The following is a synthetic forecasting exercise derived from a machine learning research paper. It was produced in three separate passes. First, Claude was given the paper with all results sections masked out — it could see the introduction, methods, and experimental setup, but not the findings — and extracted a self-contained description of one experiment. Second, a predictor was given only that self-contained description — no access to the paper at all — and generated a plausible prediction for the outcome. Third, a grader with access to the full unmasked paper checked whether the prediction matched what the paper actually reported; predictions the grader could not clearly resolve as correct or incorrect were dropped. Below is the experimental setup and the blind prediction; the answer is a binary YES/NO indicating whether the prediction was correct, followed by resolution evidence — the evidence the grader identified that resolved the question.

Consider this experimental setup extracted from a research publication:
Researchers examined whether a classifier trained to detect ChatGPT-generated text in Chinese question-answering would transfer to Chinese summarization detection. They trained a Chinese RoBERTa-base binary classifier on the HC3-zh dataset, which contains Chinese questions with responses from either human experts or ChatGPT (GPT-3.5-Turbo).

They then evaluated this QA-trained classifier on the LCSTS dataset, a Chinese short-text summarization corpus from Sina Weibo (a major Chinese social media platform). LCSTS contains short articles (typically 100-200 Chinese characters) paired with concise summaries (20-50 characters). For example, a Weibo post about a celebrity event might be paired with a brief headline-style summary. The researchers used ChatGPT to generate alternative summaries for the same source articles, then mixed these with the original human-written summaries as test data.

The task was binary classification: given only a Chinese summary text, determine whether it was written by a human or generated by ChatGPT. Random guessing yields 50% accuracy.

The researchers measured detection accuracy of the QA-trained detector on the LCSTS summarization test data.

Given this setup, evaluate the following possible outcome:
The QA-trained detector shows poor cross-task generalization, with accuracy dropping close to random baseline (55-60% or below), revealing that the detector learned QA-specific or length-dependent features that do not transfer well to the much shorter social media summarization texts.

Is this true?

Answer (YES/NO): YES